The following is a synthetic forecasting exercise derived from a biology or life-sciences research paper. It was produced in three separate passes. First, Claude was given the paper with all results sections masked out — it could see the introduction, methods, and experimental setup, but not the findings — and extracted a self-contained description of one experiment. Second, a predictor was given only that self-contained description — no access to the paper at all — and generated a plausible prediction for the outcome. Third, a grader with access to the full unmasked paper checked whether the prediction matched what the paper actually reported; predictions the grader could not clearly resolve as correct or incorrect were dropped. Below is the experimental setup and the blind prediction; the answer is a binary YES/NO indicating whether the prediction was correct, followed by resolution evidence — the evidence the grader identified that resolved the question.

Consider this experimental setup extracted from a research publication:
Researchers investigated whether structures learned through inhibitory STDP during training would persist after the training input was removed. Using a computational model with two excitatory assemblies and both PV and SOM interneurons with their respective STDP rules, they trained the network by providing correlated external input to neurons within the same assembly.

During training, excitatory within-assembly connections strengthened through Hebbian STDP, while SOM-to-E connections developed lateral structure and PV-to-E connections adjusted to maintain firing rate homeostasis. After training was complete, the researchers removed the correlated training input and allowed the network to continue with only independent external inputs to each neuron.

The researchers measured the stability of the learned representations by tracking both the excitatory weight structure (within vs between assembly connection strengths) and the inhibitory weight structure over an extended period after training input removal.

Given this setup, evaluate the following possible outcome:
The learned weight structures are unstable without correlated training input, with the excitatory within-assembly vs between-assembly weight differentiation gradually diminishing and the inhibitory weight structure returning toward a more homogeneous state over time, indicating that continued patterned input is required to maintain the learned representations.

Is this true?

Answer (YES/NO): NO